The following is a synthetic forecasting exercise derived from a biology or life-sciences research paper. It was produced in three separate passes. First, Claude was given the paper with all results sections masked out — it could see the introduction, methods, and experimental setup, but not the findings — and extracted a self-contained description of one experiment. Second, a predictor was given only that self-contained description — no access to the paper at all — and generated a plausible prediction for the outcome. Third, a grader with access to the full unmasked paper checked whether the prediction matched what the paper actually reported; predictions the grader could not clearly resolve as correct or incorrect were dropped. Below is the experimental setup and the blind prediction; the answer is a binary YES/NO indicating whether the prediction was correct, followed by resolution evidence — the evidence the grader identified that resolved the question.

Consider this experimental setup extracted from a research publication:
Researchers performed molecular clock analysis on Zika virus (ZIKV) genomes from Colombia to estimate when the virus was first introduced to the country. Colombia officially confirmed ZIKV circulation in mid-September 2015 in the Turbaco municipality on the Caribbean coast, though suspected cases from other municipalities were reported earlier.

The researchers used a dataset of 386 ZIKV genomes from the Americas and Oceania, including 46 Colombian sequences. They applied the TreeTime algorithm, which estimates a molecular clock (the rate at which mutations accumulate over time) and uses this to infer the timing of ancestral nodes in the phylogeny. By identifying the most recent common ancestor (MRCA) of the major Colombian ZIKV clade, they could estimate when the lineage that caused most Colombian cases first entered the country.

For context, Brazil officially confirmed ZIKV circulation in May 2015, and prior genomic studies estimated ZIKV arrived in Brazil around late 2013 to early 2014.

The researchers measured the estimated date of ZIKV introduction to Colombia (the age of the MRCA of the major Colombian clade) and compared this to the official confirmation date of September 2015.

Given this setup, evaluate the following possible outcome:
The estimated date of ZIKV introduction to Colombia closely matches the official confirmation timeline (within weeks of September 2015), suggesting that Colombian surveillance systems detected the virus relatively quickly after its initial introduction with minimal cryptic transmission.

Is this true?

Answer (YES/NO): NO